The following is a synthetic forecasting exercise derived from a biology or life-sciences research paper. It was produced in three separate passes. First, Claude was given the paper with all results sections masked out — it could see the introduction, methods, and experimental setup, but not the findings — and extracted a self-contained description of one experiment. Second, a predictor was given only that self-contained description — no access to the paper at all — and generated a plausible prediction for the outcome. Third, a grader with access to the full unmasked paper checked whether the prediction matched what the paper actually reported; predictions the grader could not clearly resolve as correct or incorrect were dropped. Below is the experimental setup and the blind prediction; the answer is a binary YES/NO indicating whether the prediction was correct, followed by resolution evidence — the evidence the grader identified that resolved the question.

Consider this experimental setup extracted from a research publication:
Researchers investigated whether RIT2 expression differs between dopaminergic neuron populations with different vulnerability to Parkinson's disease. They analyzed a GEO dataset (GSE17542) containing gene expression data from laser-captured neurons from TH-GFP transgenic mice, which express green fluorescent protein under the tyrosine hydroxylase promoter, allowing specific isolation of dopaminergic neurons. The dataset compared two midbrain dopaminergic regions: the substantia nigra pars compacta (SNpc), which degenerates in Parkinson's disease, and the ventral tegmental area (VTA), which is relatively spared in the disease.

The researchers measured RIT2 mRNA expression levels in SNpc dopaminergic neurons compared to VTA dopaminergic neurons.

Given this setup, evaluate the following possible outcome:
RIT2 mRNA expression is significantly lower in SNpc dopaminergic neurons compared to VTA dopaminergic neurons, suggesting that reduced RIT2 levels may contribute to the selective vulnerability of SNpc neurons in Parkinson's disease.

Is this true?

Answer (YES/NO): NO